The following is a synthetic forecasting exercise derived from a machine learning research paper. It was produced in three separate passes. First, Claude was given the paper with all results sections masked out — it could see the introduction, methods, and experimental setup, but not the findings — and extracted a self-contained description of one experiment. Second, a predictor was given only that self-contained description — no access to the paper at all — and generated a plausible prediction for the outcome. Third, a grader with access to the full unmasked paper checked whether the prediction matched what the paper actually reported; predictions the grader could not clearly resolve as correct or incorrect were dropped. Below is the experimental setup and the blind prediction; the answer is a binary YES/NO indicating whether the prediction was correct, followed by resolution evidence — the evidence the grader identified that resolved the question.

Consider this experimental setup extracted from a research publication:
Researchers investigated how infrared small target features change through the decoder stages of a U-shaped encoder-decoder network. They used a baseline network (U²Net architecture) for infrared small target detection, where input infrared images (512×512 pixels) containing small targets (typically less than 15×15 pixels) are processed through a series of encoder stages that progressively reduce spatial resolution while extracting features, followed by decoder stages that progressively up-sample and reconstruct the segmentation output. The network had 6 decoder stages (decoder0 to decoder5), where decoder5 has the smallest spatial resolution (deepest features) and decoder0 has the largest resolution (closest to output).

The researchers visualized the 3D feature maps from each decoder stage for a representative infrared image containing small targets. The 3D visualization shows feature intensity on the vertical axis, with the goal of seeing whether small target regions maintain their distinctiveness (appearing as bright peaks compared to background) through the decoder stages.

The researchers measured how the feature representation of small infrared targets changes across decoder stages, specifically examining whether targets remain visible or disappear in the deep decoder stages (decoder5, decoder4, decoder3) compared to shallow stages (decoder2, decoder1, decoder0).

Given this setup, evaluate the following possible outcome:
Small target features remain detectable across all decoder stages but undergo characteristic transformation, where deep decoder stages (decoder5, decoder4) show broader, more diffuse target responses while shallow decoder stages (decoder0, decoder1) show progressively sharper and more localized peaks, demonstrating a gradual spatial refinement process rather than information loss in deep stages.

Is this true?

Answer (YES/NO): NO